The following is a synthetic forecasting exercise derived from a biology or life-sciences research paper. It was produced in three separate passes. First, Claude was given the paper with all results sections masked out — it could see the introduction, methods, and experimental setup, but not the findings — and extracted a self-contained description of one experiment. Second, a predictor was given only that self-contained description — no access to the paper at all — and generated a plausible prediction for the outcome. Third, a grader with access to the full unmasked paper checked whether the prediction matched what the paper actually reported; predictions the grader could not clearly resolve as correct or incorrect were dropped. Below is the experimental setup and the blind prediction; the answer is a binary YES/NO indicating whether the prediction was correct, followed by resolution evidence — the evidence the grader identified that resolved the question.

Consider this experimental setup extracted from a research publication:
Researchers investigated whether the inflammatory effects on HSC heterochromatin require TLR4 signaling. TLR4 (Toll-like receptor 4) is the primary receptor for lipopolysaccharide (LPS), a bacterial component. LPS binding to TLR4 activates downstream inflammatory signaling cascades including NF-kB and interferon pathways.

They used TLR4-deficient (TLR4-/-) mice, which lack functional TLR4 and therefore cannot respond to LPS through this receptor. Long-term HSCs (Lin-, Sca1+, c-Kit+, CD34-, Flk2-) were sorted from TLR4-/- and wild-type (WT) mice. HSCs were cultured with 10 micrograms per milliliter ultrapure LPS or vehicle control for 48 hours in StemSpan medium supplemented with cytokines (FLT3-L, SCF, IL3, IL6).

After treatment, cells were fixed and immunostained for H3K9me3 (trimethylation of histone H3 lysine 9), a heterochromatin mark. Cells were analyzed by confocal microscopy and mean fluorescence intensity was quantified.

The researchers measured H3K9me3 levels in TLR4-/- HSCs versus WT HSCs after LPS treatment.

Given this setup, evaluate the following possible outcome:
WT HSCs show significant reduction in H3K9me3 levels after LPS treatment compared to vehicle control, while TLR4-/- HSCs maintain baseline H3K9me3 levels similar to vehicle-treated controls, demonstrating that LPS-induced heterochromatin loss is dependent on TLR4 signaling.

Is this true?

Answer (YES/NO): YES